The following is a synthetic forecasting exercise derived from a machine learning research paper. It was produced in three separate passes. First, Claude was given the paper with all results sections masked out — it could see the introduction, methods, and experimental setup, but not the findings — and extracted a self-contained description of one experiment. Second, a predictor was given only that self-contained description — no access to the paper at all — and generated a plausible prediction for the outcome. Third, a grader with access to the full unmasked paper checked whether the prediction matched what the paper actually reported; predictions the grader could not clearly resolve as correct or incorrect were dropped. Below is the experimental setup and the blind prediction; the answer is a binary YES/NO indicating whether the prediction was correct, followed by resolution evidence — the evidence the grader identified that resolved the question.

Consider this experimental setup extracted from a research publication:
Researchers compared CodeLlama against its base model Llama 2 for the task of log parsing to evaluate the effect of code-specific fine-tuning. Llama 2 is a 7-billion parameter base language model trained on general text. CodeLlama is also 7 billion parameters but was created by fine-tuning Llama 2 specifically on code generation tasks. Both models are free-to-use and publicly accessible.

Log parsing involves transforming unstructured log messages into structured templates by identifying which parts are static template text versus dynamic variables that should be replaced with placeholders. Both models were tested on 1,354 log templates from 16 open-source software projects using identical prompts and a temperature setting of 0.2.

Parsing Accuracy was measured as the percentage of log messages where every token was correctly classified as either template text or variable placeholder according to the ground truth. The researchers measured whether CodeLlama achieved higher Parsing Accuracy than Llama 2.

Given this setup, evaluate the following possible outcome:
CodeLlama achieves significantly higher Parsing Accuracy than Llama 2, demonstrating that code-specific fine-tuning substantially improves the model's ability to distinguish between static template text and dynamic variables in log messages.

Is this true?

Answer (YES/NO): YES